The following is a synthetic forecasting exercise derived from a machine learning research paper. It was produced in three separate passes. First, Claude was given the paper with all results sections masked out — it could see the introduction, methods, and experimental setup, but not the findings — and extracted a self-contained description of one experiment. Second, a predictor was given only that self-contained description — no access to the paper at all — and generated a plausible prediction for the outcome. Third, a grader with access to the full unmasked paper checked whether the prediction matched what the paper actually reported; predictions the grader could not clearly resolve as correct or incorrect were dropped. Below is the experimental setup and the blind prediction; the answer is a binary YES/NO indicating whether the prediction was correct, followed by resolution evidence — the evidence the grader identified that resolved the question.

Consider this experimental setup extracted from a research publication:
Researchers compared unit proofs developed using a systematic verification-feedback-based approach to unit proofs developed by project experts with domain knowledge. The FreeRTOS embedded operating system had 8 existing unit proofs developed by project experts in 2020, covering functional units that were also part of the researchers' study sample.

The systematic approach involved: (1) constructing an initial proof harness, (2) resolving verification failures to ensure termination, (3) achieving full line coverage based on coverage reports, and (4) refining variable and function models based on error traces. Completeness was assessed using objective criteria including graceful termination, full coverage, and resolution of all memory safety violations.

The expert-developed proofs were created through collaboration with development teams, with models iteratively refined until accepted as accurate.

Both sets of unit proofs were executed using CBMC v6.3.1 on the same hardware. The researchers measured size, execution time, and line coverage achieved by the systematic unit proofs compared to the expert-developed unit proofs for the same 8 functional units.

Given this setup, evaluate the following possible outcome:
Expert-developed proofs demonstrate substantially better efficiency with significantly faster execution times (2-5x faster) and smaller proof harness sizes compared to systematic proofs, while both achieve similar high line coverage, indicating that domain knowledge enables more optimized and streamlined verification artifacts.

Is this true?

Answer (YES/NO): NO